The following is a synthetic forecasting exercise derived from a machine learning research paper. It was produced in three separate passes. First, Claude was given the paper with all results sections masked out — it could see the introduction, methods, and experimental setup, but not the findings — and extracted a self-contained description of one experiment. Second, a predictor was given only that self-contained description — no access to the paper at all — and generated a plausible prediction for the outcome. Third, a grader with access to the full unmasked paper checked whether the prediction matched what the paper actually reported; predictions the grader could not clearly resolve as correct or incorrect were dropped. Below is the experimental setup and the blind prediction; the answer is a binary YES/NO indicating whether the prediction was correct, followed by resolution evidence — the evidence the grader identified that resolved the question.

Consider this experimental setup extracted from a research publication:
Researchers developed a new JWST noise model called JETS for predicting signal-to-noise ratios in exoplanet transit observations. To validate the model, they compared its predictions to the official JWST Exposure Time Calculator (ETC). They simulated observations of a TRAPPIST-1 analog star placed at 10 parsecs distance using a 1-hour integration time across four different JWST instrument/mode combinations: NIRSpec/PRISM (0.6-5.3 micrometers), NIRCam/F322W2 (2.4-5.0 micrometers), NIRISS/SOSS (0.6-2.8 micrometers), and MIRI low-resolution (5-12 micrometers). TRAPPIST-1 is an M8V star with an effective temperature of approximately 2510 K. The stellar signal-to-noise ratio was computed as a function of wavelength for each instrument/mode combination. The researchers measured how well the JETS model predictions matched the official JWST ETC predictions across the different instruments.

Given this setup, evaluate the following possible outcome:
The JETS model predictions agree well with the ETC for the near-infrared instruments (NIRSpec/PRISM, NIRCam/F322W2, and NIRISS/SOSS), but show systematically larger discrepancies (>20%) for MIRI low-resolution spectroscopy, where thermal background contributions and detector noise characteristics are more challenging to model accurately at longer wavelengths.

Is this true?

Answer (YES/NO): NO